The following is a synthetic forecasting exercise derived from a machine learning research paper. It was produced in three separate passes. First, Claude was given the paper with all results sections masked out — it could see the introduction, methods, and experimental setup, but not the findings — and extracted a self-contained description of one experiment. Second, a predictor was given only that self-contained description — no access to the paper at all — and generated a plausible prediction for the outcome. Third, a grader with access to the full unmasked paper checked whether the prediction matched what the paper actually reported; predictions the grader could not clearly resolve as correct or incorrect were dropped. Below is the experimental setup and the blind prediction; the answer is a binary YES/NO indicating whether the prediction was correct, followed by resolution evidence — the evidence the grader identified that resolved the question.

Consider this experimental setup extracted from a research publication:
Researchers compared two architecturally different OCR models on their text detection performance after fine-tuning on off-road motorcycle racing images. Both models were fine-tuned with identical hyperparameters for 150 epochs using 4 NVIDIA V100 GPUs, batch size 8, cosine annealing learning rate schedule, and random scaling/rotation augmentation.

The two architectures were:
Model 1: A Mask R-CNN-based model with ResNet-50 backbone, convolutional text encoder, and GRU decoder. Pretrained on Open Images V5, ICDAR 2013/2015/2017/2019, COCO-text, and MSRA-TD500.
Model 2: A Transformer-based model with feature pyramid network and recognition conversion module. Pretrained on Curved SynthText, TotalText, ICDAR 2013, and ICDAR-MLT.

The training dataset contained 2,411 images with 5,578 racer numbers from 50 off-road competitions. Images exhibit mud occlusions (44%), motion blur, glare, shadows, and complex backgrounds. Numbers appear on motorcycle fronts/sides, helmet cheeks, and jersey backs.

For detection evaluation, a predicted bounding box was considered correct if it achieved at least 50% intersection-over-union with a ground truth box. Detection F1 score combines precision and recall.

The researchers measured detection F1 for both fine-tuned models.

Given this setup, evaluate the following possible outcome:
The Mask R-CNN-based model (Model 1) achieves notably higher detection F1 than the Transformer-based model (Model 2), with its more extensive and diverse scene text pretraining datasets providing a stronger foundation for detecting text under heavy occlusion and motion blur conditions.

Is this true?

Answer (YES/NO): NO